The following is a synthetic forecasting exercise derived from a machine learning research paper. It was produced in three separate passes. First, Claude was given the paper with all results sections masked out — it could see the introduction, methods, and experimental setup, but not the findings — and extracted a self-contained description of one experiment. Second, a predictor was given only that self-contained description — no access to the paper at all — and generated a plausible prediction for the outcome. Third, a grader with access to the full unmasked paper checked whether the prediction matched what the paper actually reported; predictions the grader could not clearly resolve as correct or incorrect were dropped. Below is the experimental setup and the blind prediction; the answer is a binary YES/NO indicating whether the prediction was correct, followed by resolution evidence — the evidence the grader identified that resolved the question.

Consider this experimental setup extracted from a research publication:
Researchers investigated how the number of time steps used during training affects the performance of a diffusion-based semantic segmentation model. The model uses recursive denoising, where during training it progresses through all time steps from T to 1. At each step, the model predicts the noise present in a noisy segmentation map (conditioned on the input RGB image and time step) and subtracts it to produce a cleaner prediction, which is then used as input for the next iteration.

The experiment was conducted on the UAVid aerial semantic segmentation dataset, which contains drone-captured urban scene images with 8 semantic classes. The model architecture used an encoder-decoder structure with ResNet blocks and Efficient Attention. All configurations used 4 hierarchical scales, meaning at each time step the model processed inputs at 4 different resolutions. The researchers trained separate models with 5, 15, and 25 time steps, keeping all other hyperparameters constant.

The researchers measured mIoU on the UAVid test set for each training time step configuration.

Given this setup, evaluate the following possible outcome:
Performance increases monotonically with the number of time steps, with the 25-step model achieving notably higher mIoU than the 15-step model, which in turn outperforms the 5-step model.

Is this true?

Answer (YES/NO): YES